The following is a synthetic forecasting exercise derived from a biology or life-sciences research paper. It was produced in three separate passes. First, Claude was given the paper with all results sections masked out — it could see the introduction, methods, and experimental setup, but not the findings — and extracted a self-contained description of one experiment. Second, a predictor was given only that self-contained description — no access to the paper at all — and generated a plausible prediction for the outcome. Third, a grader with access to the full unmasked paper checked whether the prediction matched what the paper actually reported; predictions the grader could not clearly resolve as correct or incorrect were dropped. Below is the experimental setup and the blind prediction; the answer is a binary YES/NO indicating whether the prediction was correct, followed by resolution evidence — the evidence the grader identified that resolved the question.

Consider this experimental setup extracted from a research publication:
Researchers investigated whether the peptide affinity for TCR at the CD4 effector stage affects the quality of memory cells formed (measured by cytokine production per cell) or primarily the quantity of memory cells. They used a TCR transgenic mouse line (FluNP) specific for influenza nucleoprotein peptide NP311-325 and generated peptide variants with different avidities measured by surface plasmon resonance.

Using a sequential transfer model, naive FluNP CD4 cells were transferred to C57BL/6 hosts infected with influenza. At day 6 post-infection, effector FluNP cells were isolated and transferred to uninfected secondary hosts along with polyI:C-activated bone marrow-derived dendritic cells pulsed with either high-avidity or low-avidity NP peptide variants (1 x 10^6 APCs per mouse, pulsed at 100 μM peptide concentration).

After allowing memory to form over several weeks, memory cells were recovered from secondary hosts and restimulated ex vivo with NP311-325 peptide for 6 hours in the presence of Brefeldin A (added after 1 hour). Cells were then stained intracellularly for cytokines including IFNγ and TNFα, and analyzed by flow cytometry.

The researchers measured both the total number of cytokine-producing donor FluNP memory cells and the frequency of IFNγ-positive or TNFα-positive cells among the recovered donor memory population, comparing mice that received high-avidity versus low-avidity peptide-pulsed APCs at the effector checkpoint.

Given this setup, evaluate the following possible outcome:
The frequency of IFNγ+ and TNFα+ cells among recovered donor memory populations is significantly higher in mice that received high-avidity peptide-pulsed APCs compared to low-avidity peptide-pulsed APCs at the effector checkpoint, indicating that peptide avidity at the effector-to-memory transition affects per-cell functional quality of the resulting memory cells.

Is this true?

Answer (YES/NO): NO